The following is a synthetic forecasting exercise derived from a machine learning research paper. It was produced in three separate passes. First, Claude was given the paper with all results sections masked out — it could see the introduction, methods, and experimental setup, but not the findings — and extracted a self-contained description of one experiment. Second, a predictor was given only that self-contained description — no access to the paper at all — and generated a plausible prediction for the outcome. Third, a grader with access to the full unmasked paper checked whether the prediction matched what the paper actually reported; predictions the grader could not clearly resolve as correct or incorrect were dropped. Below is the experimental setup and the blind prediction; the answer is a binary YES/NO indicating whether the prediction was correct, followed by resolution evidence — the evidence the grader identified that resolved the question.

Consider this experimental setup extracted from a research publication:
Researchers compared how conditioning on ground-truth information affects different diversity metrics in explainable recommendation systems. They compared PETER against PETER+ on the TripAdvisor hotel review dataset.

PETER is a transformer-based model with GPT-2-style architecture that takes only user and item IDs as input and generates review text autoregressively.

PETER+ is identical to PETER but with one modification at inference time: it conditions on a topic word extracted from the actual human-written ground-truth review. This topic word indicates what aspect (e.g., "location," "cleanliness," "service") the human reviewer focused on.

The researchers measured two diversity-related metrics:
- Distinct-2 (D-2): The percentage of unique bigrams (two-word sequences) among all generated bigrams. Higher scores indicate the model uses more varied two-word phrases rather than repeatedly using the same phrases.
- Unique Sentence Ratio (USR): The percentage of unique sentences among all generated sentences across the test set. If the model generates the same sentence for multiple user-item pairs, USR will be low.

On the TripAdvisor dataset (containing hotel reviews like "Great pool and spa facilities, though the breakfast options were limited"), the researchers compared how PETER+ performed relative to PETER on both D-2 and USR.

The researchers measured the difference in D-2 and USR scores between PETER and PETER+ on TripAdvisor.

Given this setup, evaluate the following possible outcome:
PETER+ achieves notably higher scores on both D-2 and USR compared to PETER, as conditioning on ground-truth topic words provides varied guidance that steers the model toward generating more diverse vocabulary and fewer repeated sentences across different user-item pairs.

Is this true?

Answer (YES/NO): NO